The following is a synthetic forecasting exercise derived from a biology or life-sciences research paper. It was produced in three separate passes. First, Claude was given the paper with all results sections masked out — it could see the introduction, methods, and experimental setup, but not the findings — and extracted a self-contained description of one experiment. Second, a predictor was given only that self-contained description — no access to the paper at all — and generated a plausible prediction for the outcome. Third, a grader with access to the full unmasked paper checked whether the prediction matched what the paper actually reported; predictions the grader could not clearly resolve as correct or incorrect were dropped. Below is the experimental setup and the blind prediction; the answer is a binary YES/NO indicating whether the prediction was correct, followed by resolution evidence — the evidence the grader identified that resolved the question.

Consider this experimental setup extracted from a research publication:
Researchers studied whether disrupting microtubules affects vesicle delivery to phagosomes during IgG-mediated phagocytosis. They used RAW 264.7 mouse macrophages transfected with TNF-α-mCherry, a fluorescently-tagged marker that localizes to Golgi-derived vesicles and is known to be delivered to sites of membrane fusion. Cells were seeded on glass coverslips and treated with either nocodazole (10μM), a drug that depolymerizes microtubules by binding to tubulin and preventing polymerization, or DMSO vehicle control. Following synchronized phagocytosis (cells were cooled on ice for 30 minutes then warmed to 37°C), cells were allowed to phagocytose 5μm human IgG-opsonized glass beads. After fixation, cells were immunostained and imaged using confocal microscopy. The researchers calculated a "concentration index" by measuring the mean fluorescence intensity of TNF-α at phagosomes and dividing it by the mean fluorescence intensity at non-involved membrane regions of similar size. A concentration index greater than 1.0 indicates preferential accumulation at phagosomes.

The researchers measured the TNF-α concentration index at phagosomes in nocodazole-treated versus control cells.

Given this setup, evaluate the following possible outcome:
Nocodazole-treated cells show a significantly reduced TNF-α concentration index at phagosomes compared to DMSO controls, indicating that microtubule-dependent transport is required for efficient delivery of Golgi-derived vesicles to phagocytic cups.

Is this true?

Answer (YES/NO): YES